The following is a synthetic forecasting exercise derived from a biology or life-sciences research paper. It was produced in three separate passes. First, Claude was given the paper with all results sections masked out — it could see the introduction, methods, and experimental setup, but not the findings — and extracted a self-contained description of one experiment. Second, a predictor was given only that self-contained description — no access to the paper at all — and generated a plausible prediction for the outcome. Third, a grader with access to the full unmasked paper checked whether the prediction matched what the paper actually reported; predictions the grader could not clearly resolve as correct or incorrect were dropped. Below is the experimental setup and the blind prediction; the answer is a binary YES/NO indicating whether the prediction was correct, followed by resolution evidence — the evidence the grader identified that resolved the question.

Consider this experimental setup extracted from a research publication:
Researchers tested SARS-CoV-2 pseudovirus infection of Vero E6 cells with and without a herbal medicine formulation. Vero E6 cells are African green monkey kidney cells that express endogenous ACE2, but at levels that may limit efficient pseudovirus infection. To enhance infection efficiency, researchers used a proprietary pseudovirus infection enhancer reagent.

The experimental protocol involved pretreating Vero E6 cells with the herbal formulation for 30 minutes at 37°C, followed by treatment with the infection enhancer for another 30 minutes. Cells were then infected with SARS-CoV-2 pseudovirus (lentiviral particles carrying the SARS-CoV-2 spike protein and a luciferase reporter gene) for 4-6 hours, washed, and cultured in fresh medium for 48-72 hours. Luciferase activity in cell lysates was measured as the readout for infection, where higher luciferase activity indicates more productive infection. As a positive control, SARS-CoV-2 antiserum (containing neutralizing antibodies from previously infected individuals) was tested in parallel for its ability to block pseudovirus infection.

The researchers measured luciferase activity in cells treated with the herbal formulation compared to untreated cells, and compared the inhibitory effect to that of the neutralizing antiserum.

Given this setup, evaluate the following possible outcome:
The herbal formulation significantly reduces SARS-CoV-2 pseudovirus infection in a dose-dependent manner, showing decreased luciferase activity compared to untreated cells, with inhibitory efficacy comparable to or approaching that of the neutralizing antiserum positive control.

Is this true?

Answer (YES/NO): NO